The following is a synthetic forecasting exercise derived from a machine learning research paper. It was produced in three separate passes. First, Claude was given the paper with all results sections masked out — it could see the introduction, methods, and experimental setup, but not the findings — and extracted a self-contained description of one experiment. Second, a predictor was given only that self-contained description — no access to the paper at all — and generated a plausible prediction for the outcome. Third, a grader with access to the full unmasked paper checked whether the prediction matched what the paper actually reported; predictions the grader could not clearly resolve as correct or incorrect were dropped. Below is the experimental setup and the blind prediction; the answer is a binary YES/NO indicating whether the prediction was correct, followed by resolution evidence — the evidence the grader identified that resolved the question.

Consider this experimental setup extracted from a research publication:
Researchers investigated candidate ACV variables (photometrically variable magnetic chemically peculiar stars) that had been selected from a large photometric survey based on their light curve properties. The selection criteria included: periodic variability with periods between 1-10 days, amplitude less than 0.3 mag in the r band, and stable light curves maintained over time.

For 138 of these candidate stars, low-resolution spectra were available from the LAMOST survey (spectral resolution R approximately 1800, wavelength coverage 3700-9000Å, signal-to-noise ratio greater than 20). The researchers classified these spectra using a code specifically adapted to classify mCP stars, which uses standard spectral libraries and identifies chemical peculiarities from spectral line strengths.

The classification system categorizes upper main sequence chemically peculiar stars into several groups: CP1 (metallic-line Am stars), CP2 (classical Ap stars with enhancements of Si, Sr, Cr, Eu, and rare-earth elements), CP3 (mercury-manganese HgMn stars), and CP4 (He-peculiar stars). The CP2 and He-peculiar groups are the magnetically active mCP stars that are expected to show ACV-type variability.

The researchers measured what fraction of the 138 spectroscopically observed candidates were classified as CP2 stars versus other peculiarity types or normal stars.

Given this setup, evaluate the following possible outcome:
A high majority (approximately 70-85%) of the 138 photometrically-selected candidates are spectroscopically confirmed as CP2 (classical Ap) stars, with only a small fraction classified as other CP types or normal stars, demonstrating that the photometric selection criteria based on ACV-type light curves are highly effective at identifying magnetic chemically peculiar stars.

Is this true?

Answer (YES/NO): NO